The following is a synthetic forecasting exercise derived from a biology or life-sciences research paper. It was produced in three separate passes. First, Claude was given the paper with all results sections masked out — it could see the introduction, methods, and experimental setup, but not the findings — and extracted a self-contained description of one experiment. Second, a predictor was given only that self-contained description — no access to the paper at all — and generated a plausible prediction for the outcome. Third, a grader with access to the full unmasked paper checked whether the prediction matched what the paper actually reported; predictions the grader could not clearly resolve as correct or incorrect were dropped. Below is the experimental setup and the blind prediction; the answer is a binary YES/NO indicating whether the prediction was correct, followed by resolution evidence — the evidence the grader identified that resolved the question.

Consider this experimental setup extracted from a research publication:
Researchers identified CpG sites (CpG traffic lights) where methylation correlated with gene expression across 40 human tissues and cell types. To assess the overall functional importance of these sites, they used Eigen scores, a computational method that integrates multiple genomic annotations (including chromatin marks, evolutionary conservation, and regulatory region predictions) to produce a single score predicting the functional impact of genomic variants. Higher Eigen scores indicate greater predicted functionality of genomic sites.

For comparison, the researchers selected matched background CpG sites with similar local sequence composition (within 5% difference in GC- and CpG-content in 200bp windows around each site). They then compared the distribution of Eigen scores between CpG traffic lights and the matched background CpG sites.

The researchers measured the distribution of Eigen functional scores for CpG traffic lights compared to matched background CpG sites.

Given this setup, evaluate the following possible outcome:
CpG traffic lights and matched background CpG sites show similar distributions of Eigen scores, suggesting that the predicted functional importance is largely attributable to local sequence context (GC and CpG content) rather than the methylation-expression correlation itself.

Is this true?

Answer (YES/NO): NO